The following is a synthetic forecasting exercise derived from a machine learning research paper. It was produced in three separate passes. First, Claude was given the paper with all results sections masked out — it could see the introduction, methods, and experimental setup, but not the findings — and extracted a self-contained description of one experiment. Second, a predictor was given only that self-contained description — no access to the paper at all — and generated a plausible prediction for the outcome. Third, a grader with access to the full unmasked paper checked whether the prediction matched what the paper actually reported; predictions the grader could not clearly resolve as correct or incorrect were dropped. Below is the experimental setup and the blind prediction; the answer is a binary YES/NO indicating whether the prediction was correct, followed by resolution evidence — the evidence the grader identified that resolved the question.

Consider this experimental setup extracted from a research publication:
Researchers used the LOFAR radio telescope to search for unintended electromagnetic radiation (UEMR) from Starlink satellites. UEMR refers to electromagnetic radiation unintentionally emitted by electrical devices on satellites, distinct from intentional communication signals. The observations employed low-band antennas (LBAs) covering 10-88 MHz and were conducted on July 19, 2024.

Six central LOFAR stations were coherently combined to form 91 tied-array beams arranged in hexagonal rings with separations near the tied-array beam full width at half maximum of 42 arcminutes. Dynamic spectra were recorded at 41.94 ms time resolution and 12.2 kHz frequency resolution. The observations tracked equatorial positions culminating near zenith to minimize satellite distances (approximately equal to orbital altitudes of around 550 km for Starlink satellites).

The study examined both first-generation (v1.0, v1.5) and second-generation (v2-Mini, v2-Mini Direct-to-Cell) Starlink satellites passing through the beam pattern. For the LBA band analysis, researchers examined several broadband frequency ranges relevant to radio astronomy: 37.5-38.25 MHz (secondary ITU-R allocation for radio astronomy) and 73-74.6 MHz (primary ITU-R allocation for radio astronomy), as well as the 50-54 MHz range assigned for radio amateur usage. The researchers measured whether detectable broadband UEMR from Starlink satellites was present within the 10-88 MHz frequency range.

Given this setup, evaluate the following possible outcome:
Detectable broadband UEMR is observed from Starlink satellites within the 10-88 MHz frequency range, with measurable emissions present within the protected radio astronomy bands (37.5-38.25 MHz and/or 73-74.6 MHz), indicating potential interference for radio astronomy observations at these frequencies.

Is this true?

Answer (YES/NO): NO